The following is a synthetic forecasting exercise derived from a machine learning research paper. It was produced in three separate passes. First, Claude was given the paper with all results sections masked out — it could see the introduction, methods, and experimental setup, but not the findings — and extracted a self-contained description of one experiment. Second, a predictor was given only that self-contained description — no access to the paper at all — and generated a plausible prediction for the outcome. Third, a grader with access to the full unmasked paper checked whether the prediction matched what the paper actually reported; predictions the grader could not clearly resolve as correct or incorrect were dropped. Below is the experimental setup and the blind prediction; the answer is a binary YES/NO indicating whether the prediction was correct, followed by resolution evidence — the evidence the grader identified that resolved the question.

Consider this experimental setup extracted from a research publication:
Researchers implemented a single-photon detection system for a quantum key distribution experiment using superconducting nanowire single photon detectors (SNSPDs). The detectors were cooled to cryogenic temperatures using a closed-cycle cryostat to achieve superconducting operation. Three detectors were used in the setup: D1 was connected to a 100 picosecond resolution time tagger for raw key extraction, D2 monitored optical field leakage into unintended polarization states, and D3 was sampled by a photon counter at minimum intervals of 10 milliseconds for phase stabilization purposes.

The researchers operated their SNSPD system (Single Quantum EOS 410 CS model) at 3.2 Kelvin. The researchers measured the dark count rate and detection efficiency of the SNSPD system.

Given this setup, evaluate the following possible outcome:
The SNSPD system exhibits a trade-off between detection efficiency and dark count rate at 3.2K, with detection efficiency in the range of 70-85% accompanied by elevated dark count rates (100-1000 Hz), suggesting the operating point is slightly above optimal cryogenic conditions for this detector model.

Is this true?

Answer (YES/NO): NO